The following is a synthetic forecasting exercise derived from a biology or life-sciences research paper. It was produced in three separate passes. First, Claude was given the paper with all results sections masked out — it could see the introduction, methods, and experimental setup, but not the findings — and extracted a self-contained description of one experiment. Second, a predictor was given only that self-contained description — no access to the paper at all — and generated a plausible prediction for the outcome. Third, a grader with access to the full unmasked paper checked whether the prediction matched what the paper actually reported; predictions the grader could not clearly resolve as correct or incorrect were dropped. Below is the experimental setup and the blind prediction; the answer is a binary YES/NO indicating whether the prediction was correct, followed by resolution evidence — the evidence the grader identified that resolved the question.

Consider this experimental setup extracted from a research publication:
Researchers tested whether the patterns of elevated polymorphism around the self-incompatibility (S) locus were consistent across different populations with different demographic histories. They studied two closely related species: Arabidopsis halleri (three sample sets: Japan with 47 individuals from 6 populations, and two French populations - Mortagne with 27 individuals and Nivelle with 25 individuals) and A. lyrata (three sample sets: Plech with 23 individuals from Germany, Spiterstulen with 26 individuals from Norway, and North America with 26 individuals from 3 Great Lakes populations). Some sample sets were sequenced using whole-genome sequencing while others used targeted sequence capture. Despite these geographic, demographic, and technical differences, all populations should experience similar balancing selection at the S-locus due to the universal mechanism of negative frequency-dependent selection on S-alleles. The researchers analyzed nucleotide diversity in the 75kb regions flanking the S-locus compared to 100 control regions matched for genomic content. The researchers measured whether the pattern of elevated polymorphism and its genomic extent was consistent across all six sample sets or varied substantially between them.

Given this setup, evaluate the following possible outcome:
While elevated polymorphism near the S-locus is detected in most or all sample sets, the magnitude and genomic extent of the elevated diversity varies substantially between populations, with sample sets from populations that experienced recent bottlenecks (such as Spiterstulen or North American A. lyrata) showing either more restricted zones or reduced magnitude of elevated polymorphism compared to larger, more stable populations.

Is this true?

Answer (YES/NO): NO